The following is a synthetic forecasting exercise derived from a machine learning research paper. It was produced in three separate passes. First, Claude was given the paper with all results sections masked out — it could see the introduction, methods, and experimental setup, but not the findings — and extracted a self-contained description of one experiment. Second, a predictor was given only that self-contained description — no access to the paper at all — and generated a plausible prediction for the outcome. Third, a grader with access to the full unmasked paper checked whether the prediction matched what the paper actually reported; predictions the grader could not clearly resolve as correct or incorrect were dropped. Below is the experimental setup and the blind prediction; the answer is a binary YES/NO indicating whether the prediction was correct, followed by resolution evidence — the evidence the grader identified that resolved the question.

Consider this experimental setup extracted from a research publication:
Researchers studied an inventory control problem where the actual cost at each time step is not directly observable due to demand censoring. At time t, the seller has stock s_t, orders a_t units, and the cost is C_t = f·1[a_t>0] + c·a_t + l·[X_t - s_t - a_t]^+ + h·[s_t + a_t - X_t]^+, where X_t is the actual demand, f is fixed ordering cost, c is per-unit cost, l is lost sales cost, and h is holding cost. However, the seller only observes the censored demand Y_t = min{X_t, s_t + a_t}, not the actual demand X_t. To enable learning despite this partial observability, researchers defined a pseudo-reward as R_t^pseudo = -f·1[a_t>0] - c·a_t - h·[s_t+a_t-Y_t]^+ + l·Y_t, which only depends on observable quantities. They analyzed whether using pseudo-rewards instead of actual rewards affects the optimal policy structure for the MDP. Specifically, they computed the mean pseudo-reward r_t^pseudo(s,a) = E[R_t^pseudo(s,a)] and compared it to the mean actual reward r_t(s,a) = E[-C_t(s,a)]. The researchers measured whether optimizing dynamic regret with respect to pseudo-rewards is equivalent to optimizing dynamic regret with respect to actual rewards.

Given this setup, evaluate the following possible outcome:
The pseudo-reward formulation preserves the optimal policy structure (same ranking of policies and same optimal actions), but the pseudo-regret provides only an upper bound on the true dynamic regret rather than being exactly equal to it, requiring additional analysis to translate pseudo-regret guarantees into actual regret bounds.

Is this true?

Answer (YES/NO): NO